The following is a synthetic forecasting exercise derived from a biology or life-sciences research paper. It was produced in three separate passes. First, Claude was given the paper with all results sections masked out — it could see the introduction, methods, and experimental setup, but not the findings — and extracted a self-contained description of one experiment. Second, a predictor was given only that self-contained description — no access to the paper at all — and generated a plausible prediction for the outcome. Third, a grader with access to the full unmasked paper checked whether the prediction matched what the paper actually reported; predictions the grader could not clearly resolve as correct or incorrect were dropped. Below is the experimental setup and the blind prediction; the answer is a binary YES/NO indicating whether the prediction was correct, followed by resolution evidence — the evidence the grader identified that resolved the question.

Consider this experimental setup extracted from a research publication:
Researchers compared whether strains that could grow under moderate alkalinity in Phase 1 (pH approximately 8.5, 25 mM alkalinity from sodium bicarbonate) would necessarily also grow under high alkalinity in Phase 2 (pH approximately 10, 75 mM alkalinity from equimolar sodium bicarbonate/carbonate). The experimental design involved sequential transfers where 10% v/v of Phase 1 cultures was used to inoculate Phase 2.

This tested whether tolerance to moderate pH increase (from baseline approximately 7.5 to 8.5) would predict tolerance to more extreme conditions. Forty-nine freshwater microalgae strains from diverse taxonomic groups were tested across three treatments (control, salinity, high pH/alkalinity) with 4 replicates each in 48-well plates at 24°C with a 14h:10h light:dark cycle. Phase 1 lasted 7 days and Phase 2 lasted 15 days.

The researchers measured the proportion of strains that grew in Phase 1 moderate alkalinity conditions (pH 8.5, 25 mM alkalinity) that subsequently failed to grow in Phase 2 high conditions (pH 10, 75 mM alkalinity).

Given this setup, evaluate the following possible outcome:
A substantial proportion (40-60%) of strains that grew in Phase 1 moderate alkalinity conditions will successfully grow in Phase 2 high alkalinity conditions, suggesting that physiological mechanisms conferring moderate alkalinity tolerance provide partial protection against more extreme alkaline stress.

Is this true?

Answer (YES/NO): NO